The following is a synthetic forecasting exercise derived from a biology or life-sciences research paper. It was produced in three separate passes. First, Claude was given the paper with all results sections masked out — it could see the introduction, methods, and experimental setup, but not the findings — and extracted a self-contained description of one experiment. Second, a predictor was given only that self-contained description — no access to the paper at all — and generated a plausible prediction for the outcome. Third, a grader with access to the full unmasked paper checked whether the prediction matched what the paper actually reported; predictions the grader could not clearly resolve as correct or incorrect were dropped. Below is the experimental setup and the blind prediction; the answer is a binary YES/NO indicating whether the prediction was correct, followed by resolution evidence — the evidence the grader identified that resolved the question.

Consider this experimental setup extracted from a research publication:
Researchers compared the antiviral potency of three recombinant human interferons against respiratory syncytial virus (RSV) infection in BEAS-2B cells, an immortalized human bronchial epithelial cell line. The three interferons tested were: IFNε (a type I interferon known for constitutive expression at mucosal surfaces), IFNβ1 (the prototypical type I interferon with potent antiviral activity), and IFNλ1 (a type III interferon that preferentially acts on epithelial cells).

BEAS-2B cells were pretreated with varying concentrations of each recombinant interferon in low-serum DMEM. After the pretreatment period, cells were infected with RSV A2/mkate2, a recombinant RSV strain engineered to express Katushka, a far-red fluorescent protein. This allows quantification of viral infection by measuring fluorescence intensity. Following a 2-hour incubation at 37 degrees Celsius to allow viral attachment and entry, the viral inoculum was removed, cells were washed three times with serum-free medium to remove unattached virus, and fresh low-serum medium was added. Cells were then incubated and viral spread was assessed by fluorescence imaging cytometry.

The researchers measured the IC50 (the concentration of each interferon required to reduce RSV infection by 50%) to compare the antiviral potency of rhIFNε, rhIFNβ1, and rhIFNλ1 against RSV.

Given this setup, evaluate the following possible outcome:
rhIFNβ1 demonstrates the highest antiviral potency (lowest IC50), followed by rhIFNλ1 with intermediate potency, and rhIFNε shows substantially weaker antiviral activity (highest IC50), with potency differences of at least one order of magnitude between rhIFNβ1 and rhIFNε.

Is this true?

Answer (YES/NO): YES